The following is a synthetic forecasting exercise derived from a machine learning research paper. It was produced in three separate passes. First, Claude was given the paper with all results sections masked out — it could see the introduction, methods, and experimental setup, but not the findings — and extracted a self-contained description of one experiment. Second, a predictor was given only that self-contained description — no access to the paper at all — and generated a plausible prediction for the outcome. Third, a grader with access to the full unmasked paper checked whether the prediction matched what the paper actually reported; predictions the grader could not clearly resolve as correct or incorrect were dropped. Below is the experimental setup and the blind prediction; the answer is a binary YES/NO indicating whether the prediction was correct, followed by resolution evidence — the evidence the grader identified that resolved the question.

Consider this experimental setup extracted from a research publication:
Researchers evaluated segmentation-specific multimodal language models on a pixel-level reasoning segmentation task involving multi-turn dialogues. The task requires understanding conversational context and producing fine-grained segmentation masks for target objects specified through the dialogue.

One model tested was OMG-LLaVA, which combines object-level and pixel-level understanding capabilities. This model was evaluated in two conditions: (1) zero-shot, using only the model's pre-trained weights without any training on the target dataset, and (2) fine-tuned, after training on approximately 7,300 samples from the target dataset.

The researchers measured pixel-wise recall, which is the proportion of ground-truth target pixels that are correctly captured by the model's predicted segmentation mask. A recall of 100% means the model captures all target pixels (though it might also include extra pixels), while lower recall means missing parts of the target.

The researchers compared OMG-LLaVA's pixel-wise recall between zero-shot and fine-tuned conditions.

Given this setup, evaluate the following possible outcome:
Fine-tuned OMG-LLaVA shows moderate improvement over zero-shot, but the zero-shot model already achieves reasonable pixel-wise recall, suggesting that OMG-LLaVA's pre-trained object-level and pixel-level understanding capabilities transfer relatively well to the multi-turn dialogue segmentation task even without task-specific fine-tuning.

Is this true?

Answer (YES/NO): NO